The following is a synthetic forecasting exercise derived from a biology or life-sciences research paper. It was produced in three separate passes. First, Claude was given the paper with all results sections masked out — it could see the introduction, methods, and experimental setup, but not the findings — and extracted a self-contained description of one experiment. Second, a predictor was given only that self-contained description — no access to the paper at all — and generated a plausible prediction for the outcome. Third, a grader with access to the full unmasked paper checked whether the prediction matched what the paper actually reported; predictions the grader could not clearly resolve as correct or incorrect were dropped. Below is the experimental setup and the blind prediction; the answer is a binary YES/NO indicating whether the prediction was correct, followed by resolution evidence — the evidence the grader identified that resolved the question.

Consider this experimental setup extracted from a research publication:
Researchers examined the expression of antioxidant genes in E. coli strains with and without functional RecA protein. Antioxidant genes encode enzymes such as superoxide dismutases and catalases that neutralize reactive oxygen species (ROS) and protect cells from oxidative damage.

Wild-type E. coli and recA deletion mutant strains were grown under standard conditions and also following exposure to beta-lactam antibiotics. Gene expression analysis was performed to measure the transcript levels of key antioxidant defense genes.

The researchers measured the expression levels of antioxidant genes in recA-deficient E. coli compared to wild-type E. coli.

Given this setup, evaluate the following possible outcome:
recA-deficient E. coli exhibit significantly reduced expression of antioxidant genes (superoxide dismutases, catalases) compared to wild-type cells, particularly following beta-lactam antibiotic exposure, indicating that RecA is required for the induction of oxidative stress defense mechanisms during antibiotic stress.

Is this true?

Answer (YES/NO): YES